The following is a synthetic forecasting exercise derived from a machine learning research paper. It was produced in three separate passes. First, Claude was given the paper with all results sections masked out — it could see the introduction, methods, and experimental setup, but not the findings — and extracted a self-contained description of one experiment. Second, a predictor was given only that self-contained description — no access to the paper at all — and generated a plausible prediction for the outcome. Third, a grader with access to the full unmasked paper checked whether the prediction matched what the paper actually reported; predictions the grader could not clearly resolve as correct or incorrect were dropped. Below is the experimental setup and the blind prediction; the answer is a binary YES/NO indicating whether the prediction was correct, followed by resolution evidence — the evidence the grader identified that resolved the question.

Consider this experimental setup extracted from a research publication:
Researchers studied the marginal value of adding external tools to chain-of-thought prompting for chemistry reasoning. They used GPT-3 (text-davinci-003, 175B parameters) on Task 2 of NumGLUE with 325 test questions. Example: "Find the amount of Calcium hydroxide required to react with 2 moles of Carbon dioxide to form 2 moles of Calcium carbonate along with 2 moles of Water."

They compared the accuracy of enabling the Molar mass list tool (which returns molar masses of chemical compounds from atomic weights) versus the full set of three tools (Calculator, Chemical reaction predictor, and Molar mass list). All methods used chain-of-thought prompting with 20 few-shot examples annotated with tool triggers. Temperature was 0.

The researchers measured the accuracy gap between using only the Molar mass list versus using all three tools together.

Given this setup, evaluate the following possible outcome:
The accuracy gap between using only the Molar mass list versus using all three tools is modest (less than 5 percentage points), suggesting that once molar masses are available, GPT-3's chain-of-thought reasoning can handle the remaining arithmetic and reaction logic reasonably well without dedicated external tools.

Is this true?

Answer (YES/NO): NO